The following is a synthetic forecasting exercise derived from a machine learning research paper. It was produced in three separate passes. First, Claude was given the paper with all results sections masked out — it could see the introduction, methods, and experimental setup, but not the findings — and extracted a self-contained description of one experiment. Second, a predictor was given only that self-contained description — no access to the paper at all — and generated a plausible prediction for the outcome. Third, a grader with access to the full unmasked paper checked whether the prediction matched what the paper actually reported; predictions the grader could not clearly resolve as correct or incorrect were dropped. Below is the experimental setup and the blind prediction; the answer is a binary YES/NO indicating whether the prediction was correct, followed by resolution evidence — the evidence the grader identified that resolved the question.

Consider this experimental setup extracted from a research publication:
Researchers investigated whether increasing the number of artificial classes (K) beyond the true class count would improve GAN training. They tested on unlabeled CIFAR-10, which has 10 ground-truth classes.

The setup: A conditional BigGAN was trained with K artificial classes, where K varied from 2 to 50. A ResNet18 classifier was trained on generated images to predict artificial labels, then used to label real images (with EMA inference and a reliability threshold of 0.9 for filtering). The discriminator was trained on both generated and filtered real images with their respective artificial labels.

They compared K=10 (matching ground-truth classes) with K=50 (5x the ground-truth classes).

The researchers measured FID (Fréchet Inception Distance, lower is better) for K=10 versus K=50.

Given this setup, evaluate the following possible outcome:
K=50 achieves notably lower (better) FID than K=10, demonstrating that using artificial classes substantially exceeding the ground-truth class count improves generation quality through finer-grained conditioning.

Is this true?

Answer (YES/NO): NO